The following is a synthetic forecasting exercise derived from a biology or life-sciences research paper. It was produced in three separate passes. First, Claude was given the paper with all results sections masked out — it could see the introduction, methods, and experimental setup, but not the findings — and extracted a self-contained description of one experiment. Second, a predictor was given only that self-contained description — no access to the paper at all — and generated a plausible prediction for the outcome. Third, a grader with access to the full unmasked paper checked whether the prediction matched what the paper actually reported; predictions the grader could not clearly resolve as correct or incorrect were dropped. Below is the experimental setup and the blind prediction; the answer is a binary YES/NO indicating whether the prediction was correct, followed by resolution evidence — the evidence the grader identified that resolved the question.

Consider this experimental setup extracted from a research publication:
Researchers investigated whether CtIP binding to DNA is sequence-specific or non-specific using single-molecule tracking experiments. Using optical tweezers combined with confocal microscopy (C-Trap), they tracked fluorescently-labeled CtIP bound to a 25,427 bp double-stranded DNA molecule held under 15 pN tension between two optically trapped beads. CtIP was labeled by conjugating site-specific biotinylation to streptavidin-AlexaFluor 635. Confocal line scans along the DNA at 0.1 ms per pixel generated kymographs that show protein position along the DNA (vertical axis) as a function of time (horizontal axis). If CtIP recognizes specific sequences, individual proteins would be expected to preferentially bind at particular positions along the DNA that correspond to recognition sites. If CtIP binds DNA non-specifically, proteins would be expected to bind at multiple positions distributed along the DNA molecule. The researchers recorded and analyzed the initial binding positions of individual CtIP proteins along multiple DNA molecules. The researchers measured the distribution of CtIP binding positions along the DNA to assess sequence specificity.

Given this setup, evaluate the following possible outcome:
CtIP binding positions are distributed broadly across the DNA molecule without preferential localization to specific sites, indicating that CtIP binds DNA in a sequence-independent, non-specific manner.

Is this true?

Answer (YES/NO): YES